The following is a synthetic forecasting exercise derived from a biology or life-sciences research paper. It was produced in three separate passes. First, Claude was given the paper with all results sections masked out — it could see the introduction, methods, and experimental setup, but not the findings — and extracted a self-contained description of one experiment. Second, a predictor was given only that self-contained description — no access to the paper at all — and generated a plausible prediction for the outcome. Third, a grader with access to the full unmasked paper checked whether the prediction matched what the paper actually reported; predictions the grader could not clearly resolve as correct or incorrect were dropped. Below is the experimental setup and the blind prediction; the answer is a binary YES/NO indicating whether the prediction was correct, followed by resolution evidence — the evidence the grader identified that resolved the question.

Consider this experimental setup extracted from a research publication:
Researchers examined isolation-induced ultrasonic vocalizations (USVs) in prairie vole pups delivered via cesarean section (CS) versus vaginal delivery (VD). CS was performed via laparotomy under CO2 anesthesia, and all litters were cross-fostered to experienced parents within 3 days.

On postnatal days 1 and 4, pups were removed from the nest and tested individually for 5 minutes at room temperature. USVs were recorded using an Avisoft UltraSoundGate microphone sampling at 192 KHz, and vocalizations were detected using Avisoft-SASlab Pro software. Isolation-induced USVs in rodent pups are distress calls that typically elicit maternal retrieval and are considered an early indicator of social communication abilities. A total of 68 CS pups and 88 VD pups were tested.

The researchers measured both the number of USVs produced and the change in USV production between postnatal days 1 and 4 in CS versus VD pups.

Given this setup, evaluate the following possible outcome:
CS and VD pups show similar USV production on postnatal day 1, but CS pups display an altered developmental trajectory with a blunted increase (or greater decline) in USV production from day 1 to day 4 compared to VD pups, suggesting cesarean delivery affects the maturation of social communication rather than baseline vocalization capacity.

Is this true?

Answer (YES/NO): NO